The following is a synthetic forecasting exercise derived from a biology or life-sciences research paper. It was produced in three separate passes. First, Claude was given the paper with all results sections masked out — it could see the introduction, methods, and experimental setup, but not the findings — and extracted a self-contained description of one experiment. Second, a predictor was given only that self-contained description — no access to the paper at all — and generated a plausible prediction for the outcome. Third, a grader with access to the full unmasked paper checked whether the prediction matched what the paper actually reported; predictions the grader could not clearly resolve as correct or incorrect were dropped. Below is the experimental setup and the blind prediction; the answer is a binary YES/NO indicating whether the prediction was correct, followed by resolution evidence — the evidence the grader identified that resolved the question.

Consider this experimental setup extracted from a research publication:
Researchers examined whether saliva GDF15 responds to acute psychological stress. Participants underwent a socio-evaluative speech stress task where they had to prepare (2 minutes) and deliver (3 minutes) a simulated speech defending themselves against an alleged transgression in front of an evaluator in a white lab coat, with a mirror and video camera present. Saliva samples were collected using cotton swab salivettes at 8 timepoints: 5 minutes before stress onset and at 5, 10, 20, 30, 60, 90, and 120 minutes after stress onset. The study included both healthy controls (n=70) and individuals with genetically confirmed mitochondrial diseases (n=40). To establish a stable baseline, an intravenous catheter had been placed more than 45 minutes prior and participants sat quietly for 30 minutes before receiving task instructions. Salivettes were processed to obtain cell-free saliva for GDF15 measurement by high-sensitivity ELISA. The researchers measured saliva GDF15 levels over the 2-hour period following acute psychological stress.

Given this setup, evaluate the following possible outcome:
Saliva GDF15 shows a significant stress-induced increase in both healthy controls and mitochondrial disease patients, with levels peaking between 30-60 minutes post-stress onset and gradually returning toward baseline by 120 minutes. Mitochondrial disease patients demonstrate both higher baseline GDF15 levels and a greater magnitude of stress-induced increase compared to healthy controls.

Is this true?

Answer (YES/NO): NO